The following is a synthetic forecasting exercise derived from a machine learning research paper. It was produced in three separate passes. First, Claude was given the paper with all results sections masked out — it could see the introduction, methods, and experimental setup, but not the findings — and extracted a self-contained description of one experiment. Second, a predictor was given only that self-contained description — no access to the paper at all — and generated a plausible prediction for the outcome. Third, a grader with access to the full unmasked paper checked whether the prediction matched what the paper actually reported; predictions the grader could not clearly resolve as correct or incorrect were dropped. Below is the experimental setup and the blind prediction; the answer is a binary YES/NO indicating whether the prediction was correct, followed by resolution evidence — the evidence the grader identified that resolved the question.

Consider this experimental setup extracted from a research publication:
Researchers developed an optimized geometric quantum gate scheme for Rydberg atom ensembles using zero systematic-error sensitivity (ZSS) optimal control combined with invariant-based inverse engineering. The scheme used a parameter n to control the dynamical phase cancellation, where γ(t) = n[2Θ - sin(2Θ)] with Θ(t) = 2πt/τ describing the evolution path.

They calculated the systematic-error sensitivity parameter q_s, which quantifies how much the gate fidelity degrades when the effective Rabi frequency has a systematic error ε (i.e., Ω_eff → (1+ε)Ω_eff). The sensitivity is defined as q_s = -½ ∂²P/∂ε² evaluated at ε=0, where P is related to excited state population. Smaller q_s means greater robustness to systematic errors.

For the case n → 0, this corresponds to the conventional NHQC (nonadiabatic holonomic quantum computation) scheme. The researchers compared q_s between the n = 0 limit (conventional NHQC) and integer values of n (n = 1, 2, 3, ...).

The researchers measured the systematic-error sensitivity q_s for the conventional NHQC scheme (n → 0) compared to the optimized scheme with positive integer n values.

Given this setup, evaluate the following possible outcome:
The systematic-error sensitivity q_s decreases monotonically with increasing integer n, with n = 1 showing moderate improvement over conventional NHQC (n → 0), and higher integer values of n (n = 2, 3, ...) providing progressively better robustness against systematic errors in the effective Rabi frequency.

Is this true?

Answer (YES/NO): NO